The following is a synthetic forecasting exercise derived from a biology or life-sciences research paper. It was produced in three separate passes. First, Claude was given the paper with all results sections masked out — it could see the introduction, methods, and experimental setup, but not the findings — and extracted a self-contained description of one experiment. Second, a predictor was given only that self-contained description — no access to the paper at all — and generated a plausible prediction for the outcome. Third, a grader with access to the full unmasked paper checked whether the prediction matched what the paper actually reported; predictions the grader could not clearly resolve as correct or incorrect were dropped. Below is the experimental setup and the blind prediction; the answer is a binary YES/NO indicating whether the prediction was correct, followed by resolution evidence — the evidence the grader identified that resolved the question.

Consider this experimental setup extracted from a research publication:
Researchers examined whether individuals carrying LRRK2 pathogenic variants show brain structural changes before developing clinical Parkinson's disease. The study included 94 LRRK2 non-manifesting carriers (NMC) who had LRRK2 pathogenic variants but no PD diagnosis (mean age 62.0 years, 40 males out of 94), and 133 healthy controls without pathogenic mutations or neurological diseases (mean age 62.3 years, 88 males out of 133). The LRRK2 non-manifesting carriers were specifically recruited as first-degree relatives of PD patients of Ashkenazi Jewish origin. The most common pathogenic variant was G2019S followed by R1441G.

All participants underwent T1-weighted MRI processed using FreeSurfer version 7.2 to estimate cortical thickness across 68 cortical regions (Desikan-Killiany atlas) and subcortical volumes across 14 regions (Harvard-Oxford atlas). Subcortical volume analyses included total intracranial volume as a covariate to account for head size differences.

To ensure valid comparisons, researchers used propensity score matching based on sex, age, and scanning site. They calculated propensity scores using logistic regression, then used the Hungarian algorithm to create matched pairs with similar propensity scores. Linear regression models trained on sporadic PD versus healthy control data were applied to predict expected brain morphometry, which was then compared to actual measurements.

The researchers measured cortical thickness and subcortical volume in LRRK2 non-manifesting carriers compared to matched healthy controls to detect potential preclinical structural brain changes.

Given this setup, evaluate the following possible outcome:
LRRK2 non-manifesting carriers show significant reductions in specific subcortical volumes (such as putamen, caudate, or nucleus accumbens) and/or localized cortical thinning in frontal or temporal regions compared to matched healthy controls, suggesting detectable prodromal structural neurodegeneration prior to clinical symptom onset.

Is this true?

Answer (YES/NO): NO